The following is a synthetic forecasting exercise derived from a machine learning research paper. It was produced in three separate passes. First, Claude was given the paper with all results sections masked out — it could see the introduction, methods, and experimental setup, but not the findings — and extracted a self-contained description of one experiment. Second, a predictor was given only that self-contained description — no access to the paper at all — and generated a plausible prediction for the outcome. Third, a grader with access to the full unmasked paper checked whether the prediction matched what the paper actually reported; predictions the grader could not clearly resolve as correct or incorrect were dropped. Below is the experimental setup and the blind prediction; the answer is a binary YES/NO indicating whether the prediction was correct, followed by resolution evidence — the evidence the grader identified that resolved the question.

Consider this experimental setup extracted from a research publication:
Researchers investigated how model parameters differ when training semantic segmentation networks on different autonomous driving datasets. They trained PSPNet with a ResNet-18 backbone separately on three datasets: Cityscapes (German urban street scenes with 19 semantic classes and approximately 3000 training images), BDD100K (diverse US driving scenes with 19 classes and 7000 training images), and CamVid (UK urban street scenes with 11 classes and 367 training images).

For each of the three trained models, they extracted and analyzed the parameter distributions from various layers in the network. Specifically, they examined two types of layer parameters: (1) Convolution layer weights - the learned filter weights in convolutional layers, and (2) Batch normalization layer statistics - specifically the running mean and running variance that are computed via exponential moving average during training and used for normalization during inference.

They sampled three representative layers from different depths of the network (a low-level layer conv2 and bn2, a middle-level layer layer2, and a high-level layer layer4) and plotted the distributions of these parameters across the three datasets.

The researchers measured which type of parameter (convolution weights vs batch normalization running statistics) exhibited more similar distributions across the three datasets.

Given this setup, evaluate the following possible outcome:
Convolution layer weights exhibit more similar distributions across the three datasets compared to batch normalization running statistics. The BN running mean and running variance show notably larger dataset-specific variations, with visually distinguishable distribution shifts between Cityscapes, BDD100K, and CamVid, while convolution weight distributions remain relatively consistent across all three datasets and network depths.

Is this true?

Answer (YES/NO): YES